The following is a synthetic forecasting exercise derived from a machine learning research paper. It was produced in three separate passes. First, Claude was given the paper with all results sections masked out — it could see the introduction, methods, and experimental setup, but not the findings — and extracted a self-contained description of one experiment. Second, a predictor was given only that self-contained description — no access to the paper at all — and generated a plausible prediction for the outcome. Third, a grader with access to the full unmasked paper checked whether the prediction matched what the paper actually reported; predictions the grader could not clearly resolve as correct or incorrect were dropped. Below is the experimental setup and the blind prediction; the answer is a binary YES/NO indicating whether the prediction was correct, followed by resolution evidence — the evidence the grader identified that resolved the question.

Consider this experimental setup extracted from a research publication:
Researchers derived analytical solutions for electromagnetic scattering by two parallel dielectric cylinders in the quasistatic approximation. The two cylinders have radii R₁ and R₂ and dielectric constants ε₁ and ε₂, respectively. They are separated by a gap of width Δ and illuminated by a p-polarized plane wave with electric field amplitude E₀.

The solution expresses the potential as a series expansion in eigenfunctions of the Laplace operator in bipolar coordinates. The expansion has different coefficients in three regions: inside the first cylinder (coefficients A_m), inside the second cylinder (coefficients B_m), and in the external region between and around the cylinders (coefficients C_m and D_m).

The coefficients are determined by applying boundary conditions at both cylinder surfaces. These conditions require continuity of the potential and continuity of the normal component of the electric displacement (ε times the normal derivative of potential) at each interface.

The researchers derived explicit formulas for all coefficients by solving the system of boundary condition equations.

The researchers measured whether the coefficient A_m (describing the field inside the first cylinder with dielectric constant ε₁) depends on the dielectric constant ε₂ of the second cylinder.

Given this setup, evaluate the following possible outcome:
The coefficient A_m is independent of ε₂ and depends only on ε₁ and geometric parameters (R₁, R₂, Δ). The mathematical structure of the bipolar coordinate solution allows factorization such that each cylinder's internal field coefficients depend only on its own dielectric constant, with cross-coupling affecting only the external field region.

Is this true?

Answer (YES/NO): NO